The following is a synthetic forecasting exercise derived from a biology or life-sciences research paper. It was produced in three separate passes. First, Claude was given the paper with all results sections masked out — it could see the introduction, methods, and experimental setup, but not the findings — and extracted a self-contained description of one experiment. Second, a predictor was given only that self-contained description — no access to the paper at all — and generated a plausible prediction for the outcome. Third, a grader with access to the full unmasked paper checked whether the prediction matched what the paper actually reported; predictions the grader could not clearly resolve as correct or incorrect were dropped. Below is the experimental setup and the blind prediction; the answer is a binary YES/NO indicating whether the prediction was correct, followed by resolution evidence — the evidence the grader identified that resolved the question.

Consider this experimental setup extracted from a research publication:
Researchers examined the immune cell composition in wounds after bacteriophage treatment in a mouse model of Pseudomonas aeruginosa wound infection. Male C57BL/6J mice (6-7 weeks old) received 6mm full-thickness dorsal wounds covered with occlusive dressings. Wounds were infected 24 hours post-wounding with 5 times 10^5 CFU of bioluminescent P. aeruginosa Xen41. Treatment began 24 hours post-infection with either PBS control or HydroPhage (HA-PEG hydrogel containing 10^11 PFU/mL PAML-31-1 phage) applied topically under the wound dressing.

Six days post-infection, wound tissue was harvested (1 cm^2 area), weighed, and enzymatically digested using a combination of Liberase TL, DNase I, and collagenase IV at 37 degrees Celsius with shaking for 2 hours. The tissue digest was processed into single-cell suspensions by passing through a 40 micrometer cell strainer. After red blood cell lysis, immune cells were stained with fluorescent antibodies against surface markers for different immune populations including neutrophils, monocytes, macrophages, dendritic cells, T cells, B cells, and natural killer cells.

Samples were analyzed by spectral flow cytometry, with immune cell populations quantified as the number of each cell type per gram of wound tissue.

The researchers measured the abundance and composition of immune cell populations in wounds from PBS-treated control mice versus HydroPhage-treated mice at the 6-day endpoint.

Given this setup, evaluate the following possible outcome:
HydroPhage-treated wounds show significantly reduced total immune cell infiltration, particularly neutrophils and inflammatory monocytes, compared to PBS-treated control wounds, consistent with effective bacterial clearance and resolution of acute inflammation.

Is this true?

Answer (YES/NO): NO